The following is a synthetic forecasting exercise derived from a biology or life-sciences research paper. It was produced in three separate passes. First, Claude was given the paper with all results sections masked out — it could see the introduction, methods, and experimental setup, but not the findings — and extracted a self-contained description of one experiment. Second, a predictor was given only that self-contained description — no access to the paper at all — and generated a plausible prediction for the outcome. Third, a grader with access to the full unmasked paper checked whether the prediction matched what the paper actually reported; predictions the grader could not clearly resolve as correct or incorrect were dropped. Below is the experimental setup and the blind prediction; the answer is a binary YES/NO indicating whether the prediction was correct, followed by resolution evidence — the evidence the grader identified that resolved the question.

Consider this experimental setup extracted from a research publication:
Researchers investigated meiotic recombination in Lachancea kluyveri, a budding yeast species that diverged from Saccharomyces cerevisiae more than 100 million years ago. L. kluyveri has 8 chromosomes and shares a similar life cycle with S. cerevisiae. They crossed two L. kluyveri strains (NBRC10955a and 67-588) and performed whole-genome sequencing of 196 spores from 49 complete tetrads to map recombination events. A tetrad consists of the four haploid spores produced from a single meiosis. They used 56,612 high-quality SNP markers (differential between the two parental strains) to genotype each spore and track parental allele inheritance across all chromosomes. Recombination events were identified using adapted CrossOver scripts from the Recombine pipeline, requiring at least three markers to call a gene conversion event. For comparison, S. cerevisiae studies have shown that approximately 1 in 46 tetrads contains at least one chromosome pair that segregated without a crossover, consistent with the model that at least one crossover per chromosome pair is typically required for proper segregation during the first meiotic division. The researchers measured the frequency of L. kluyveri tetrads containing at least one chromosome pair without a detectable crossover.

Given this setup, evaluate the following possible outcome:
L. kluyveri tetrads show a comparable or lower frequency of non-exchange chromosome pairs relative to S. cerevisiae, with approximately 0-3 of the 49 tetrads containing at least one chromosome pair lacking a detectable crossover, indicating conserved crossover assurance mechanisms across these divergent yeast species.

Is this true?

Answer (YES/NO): NO